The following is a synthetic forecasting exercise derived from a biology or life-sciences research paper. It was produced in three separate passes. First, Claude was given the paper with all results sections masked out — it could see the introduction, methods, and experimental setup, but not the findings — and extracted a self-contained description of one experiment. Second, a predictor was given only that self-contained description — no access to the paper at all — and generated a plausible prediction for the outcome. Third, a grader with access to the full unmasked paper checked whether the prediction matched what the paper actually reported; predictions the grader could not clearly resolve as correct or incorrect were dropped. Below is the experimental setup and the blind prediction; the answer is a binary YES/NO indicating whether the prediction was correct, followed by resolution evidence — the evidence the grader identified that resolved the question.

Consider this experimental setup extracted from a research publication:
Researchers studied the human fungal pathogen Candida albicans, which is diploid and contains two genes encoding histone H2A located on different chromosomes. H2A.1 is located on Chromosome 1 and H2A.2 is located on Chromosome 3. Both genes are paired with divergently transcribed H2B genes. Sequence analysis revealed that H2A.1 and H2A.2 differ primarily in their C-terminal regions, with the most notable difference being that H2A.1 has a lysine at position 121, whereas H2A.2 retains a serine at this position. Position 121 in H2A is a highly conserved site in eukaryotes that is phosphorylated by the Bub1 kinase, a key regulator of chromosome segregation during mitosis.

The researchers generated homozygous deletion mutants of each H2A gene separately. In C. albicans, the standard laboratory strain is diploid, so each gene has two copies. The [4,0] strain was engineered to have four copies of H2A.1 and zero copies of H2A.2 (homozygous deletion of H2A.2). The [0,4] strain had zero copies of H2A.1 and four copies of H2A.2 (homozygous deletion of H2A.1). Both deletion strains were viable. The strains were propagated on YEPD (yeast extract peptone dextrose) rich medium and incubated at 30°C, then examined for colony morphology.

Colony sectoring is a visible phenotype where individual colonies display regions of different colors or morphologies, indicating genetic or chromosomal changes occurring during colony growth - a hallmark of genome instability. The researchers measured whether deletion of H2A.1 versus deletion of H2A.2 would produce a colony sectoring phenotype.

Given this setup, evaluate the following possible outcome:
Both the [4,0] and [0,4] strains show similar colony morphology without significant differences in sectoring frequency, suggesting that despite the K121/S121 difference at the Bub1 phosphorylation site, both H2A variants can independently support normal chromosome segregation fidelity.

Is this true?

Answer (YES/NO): NO